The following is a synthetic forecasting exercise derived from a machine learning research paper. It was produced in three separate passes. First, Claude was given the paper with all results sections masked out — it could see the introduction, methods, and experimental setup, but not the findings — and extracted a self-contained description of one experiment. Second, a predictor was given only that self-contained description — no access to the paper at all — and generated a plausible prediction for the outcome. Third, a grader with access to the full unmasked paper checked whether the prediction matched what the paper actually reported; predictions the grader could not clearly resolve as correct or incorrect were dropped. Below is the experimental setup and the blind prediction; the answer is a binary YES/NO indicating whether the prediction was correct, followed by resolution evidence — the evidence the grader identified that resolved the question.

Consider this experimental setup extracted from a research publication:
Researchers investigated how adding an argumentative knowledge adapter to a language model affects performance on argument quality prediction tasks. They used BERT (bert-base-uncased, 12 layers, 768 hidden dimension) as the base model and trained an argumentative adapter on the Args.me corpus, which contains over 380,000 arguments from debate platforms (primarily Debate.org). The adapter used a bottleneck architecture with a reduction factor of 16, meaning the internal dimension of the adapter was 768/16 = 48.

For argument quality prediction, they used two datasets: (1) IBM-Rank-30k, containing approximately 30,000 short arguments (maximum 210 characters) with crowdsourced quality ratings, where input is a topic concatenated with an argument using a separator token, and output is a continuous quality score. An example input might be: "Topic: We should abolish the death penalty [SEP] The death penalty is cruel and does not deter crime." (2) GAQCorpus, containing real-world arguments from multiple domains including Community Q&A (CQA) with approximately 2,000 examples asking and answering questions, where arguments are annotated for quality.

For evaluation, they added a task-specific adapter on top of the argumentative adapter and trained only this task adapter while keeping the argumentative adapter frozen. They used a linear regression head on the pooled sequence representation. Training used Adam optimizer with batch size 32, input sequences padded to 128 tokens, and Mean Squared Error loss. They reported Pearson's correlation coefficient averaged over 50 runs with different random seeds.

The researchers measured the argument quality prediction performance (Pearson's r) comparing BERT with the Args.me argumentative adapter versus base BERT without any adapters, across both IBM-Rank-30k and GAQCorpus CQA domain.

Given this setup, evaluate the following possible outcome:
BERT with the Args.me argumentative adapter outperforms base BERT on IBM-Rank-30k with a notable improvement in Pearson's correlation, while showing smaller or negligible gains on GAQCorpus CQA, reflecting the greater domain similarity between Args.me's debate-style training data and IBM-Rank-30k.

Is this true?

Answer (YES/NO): NO